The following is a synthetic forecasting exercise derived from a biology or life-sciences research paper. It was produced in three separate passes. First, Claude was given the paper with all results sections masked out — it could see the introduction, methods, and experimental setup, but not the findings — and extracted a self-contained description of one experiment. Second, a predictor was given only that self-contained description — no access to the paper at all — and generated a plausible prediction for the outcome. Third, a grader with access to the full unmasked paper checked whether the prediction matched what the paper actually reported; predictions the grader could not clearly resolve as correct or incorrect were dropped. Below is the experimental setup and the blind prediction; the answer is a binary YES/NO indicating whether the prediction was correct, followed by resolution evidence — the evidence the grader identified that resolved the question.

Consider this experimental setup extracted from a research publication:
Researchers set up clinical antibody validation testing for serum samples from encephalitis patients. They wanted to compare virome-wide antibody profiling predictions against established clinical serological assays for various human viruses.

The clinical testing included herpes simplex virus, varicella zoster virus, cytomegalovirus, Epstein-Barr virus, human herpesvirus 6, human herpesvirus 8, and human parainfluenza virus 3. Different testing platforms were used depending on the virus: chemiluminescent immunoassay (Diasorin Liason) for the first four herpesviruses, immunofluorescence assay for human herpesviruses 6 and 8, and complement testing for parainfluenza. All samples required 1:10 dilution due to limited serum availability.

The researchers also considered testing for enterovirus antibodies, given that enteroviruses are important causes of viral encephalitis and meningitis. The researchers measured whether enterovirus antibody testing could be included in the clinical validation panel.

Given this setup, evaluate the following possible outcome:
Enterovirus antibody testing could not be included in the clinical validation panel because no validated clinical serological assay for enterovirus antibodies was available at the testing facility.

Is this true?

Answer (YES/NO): NO